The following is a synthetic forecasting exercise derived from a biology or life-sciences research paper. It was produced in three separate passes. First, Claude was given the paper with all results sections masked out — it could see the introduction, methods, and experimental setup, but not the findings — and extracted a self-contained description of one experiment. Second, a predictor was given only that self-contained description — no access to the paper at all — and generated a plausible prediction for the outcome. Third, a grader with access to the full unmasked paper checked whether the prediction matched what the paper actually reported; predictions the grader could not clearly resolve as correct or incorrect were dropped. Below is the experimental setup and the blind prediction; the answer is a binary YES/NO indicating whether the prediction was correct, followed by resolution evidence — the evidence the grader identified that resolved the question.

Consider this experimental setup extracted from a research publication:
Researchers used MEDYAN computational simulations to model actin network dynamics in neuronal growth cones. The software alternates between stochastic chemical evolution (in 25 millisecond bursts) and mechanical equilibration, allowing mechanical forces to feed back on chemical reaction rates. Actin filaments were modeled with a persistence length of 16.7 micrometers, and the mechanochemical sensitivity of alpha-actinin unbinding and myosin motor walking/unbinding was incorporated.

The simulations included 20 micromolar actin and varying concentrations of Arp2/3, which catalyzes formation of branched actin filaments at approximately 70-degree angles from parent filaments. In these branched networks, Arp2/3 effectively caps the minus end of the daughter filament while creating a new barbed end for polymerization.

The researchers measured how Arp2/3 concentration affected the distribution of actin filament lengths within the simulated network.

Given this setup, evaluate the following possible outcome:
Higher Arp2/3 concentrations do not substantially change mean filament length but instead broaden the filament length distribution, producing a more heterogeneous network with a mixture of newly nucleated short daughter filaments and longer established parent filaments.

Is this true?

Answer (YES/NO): NO